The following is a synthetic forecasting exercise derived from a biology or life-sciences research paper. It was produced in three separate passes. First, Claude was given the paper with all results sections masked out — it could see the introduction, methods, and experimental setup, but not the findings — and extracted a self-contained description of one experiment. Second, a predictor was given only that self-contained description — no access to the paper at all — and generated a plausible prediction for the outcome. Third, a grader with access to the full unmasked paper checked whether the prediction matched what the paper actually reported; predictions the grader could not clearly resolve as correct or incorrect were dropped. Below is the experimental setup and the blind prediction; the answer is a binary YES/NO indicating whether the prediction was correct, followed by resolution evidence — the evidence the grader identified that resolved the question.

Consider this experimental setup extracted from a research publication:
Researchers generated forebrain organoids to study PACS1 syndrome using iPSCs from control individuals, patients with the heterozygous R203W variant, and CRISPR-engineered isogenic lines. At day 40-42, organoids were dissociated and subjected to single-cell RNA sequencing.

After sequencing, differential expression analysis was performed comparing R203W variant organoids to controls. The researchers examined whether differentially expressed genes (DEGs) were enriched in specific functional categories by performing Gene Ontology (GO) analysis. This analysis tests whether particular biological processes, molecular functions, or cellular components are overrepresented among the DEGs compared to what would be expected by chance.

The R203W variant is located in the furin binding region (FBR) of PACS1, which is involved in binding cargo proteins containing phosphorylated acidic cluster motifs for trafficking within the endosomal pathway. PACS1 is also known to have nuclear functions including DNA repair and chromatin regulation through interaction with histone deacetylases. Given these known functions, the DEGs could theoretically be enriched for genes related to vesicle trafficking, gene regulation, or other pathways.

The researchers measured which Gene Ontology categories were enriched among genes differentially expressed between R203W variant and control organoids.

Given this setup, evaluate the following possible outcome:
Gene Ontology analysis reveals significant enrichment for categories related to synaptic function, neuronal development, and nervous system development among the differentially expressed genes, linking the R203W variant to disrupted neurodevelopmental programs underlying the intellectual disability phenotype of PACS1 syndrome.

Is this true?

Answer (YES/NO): NO